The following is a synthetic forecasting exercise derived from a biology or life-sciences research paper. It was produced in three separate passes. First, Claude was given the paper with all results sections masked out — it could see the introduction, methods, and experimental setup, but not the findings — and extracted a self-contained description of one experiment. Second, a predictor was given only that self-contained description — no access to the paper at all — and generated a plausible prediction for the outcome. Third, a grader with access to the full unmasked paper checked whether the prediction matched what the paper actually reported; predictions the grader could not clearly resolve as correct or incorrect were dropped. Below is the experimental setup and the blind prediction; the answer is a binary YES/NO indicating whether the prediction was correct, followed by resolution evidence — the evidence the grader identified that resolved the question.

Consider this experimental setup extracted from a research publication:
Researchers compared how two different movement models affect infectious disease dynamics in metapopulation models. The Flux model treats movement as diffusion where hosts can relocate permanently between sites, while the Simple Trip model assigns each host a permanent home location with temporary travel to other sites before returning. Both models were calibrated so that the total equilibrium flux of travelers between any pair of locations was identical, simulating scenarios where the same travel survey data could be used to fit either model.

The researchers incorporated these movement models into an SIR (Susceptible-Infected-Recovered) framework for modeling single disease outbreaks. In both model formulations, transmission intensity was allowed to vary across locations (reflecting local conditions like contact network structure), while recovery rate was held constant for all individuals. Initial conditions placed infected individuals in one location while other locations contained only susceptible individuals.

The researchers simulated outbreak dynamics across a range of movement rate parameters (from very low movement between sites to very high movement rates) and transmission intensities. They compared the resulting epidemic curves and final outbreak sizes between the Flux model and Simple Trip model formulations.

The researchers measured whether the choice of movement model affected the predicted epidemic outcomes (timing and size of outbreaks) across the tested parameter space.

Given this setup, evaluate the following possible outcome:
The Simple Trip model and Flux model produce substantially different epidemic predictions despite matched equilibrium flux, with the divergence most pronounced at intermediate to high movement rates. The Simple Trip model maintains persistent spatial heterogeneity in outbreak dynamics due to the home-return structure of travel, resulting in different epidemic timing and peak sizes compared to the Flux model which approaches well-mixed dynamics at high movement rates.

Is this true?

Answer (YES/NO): NO